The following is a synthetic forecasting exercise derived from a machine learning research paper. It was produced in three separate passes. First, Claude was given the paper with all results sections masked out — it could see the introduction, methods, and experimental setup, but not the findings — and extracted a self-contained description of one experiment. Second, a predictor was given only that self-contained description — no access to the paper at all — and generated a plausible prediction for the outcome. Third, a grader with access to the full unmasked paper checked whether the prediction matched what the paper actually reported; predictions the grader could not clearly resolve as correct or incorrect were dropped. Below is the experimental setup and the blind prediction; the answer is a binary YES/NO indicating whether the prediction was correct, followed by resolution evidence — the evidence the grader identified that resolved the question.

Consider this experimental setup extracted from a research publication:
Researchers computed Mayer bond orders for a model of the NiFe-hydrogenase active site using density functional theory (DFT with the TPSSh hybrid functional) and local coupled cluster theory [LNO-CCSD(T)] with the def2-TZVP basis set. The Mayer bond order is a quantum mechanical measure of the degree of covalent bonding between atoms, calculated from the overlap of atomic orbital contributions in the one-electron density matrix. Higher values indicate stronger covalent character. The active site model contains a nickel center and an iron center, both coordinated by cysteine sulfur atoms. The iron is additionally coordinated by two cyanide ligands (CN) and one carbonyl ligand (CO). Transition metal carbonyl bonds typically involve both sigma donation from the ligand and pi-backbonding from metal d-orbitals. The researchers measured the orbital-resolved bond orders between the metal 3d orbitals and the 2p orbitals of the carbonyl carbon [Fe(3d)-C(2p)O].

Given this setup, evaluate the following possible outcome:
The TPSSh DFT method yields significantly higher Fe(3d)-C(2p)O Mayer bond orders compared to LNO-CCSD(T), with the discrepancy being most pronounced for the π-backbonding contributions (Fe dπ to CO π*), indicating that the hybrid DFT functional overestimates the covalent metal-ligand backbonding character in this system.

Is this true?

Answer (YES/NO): NO